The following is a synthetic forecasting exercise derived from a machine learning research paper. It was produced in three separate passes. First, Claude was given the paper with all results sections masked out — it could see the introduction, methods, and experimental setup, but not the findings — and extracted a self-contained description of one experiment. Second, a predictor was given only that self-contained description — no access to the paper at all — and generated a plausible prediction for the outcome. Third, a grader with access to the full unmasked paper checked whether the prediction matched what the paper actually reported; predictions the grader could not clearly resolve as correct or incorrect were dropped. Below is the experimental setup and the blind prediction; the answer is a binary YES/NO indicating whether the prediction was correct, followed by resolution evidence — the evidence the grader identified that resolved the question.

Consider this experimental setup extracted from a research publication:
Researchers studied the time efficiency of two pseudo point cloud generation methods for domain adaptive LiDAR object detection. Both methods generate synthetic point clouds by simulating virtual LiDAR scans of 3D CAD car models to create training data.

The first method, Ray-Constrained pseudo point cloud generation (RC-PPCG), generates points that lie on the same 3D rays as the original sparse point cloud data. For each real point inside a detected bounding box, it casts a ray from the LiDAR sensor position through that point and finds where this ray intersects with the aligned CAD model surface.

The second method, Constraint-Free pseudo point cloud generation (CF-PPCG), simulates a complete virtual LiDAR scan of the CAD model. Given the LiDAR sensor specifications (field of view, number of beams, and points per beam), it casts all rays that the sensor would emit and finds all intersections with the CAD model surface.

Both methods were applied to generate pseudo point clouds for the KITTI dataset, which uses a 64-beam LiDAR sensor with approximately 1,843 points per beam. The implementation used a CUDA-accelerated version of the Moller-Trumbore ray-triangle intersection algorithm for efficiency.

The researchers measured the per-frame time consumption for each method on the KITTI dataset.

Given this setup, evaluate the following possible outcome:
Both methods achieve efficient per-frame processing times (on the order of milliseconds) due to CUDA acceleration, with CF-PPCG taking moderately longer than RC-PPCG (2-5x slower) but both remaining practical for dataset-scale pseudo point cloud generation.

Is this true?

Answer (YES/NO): NO